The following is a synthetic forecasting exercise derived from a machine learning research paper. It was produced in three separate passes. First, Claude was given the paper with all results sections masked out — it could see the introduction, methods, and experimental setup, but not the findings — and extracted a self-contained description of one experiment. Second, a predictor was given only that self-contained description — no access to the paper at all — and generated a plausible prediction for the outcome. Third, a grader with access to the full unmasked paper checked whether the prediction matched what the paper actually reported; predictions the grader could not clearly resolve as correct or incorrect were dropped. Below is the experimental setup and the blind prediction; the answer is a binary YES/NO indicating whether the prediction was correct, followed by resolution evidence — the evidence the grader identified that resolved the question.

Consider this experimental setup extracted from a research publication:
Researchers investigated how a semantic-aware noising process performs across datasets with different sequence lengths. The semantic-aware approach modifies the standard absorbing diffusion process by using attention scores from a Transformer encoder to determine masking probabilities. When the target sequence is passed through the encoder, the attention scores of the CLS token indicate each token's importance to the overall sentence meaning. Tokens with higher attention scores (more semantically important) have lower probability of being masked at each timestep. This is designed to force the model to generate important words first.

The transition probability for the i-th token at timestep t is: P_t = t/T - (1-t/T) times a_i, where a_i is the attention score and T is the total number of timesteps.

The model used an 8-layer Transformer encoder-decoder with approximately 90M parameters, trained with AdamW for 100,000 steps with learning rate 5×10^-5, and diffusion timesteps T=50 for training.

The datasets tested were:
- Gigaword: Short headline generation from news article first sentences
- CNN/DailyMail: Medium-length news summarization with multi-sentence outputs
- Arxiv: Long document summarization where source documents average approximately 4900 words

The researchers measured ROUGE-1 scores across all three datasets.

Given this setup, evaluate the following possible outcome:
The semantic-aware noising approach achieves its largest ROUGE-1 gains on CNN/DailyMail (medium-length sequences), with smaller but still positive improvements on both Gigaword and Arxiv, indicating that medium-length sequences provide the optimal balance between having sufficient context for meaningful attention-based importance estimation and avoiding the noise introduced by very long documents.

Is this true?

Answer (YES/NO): NO